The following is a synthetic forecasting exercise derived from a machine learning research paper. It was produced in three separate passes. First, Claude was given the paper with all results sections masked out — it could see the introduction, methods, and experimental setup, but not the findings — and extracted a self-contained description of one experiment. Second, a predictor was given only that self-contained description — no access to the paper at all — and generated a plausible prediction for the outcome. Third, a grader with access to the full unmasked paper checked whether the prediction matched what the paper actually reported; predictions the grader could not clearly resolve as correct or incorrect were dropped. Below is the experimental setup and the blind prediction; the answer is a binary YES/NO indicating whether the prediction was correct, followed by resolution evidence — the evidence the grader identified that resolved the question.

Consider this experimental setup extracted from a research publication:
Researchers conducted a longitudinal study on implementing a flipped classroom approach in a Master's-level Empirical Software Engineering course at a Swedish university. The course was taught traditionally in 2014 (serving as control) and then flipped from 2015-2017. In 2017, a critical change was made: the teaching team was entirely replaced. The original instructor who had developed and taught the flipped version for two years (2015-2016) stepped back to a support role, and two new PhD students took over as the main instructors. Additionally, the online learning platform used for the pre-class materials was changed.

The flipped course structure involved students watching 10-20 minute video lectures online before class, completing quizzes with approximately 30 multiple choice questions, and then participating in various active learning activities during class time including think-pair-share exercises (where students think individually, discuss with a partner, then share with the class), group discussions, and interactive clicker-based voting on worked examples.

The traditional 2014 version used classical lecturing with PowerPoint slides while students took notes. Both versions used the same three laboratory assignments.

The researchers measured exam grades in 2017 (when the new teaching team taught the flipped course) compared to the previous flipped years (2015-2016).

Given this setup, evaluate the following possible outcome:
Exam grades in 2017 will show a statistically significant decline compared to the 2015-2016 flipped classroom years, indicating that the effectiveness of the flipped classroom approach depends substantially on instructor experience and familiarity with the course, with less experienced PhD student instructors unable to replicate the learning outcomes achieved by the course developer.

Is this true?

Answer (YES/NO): NO